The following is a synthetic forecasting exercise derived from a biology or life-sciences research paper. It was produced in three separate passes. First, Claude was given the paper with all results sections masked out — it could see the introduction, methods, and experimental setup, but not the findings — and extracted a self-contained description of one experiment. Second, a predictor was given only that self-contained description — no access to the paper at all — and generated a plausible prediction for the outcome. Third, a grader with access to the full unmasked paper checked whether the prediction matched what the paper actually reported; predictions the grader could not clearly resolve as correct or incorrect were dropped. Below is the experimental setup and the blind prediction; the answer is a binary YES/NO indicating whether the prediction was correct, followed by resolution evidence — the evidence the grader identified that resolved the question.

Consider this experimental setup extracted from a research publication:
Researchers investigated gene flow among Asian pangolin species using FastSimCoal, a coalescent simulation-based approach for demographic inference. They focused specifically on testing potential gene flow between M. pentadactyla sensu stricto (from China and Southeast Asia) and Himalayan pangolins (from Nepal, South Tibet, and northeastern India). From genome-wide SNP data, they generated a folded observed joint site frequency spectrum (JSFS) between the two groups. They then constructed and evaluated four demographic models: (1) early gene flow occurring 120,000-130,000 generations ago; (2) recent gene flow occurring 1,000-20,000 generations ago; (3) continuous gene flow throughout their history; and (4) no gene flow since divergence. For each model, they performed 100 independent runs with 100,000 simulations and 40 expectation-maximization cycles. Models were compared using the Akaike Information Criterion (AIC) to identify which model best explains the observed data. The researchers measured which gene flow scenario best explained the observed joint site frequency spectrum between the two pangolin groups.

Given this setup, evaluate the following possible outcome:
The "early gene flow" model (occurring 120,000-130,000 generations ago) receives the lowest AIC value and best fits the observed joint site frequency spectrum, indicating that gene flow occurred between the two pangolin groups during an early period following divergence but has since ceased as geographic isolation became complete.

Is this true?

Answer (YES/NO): NO